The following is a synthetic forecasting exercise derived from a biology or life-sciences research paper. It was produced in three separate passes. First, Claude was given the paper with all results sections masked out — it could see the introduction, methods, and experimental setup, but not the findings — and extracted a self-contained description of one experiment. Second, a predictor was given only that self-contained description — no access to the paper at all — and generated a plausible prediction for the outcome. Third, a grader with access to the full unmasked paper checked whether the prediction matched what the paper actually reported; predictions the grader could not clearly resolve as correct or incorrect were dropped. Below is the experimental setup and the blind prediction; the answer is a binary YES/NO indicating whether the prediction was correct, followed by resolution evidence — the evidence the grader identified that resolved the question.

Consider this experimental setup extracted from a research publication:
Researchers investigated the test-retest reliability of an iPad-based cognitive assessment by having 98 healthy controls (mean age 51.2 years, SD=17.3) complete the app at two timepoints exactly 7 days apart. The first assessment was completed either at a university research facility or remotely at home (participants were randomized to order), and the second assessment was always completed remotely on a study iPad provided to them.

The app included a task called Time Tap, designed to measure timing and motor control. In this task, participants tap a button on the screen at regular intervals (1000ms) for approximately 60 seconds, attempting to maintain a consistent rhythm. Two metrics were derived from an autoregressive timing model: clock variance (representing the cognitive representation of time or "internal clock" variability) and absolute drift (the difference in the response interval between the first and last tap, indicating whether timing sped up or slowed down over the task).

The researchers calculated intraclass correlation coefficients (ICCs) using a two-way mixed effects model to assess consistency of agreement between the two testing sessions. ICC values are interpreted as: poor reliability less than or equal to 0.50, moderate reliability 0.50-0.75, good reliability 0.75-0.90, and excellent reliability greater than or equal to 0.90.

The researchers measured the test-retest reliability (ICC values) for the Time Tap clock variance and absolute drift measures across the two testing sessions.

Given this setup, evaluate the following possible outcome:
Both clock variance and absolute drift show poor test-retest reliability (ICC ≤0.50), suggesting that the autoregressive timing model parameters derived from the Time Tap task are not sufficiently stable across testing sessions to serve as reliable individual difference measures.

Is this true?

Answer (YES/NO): YES